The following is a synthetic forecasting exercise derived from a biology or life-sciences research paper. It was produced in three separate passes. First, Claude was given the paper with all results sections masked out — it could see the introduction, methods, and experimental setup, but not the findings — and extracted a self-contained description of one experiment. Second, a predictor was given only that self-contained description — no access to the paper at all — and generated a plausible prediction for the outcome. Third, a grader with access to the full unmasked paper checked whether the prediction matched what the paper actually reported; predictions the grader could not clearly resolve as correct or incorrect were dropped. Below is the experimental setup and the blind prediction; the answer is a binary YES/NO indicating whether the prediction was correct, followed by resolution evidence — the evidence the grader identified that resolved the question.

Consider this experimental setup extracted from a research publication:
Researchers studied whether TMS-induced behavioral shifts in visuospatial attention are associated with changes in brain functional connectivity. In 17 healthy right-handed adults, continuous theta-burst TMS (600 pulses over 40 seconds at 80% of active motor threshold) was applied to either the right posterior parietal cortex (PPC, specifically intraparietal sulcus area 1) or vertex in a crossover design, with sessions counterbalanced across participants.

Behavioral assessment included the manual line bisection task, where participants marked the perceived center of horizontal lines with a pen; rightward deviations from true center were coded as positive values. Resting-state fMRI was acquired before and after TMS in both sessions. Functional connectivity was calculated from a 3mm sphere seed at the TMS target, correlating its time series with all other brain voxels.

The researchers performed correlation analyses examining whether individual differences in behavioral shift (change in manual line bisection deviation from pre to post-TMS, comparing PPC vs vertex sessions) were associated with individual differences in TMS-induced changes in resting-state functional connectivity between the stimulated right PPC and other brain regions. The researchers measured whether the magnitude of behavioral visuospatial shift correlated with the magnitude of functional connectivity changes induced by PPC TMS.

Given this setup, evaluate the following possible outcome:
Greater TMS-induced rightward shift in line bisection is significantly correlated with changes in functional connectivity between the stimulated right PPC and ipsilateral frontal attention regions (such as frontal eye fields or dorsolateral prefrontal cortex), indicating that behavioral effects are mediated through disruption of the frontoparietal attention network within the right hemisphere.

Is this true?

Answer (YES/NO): NO